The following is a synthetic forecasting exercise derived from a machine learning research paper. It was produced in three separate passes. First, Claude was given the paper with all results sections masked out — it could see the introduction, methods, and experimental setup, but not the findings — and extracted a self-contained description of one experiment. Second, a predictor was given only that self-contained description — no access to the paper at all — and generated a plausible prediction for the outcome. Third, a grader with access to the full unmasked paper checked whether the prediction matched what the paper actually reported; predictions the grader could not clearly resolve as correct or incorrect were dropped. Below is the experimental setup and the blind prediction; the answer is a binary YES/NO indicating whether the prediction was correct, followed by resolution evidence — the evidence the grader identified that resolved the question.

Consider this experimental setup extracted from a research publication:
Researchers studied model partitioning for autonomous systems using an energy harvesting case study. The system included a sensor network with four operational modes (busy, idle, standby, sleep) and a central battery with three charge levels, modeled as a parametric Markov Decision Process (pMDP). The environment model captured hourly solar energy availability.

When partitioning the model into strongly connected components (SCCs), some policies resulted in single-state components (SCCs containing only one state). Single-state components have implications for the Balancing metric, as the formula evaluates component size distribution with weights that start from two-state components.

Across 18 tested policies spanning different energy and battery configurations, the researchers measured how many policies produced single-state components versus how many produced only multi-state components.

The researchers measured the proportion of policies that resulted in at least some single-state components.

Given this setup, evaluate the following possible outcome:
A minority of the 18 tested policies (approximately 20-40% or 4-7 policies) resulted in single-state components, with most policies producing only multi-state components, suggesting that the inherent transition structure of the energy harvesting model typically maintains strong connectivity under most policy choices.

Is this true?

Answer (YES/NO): YES